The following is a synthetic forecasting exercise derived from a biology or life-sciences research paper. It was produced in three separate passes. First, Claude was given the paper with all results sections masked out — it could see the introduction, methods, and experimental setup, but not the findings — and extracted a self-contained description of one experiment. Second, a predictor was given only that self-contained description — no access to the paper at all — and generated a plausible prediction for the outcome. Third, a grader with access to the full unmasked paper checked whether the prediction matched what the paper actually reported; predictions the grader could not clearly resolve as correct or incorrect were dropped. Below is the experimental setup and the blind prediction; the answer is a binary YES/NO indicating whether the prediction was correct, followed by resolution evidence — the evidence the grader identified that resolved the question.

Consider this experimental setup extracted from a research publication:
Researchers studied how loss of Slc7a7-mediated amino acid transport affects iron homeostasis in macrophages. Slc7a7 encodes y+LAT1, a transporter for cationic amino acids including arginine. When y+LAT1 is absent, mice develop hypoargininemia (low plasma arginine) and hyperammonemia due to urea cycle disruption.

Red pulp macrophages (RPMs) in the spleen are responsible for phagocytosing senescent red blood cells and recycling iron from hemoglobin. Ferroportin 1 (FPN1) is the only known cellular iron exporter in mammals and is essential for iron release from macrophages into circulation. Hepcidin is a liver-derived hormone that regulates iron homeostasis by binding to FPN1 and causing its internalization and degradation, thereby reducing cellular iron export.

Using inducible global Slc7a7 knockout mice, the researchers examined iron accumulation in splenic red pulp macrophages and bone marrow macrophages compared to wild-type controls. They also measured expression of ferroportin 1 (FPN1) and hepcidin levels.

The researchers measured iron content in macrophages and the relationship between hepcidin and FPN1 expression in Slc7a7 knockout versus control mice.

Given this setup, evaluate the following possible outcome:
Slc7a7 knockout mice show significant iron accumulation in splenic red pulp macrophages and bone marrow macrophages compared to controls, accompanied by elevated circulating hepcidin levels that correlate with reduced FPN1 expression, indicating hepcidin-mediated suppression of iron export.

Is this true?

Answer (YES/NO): YES